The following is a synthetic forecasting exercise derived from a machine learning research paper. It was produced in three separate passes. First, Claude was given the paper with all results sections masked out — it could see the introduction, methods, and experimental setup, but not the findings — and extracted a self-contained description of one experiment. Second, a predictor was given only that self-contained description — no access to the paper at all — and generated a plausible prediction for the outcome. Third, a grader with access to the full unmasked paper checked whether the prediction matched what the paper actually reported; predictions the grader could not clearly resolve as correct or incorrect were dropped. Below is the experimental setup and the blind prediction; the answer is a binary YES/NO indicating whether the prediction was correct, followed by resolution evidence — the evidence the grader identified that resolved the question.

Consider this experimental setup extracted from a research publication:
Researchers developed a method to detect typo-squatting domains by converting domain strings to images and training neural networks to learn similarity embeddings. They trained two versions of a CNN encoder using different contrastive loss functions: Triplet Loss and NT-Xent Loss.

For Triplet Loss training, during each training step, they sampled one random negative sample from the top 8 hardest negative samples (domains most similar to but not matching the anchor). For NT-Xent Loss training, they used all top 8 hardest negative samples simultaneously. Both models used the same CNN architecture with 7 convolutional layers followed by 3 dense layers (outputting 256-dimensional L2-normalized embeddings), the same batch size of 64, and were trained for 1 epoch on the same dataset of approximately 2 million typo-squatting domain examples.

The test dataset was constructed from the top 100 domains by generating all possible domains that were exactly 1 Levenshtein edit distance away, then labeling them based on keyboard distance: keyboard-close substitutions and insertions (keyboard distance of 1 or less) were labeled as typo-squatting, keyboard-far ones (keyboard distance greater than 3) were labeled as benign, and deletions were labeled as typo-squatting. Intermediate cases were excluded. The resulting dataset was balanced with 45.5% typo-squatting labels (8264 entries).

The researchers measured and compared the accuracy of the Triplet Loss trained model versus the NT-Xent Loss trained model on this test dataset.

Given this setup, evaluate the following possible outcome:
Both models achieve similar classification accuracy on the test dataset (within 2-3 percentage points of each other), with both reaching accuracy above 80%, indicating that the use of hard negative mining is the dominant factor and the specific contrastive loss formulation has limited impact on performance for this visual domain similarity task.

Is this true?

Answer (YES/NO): YES